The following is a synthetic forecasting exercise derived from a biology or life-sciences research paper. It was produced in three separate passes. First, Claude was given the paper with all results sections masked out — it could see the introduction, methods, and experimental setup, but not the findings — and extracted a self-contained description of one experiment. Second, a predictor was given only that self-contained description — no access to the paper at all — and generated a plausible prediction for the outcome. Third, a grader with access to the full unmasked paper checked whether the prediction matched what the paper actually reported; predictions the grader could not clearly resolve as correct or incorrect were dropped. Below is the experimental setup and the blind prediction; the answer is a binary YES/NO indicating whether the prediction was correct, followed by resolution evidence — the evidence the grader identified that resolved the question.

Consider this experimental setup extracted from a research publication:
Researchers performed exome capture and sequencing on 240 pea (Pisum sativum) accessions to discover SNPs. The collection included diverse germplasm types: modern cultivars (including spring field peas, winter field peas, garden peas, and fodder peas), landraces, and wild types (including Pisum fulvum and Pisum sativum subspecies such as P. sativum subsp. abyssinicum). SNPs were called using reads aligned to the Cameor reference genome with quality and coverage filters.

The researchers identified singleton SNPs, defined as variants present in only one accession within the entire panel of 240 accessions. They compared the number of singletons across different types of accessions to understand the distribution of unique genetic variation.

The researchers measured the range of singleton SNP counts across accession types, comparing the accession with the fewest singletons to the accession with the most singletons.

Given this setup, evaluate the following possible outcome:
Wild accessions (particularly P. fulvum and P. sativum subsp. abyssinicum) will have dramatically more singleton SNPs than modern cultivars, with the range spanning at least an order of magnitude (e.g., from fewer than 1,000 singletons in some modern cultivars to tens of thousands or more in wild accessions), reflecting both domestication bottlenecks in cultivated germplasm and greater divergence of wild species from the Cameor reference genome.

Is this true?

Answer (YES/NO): YES